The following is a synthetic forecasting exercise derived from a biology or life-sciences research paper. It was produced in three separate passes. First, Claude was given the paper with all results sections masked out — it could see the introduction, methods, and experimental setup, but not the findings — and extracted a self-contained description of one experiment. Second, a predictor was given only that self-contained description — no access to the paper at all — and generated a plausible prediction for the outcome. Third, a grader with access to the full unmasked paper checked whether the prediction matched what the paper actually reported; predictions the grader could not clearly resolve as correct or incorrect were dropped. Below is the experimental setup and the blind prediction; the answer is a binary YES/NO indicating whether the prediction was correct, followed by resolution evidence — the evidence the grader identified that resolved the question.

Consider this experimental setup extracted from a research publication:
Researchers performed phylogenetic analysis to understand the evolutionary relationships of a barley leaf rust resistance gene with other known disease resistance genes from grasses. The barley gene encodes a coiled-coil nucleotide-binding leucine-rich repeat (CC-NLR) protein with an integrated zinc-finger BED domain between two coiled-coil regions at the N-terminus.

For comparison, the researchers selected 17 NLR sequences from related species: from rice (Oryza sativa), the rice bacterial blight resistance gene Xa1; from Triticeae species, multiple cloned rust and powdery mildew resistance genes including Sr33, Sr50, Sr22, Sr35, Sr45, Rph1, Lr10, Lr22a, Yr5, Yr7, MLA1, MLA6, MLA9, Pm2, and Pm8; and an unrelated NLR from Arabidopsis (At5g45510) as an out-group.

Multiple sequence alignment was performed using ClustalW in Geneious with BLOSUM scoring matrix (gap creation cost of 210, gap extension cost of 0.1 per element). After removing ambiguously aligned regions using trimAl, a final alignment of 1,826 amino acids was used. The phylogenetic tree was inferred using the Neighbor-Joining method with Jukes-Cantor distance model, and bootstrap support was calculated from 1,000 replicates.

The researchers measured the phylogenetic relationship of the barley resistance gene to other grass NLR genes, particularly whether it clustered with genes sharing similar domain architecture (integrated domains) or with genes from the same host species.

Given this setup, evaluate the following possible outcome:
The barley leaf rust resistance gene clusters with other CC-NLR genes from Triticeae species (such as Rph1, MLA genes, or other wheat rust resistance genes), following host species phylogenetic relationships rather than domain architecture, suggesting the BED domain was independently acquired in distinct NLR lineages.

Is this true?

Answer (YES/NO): NO